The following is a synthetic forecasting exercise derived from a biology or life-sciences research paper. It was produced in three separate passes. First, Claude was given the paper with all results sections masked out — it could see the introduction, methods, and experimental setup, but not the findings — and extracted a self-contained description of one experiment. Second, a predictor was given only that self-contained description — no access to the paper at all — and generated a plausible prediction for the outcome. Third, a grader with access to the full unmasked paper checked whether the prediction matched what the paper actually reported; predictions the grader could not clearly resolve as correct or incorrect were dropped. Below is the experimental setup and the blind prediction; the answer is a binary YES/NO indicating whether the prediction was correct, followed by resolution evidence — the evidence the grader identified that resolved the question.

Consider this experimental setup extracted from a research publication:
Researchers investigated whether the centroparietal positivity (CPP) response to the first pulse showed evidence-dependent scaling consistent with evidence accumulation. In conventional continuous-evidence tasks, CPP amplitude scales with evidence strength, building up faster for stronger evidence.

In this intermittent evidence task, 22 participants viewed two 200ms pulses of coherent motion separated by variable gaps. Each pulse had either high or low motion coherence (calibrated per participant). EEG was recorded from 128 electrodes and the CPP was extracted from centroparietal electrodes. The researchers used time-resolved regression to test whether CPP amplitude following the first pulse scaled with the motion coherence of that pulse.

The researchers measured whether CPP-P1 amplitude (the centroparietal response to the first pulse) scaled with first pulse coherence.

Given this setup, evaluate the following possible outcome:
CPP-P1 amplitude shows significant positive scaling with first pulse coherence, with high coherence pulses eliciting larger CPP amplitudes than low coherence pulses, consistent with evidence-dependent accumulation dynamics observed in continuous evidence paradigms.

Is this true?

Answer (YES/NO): YES